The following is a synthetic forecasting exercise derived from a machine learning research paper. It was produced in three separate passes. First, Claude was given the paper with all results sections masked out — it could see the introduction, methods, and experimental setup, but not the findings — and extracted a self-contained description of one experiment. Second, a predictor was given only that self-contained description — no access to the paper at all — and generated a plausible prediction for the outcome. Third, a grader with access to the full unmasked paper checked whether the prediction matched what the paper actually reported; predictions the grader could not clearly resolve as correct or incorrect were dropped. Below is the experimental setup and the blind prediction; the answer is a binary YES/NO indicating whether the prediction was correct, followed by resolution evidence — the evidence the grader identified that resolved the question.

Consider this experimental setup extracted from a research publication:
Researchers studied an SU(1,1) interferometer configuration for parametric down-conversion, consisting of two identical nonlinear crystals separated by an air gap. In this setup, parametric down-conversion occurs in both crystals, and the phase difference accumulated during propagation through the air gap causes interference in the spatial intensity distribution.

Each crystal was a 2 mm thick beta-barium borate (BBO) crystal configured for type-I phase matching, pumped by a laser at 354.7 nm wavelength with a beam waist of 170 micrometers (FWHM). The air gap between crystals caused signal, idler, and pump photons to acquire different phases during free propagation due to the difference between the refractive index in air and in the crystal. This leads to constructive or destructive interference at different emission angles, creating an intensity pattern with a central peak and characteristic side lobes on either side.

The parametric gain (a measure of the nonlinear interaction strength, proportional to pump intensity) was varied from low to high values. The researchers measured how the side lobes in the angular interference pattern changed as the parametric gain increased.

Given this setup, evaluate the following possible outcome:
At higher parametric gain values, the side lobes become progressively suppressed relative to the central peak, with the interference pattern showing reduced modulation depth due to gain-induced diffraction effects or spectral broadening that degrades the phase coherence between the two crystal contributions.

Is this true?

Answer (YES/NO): NO